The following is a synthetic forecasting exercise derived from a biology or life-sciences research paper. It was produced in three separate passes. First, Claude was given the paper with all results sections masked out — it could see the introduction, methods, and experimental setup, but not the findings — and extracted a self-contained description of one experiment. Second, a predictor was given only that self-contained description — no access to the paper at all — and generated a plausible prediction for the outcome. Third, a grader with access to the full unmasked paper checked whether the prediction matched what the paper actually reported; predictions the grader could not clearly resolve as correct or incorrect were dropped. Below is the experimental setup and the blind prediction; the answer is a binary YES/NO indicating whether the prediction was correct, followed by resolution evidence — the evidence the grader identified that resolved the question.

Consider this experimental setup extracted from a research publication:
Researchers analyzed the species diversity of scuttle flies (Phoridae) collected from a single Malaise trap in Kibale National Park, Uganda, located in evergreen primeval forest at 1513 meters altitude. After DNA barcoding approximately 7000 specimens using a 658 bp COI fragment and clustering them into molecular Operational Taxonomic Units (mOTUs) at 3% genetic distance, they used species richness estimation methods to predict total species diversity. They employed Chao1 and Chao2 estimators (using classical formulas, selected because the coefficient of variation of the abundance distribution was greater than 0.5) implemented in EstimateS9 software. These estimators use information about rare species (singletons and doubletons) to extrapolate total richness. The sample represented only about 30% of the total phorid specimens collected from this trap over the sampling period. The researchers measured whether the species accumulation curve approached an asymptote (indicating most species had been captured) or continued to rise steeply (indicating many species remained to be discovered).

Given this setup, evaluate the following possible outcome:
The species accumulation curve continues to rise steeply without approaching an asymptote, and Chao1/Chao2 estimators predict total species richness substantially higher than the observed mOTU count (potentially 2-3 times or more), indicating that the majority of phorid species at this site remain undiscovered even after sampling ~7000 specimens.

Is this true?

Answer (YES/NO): NO